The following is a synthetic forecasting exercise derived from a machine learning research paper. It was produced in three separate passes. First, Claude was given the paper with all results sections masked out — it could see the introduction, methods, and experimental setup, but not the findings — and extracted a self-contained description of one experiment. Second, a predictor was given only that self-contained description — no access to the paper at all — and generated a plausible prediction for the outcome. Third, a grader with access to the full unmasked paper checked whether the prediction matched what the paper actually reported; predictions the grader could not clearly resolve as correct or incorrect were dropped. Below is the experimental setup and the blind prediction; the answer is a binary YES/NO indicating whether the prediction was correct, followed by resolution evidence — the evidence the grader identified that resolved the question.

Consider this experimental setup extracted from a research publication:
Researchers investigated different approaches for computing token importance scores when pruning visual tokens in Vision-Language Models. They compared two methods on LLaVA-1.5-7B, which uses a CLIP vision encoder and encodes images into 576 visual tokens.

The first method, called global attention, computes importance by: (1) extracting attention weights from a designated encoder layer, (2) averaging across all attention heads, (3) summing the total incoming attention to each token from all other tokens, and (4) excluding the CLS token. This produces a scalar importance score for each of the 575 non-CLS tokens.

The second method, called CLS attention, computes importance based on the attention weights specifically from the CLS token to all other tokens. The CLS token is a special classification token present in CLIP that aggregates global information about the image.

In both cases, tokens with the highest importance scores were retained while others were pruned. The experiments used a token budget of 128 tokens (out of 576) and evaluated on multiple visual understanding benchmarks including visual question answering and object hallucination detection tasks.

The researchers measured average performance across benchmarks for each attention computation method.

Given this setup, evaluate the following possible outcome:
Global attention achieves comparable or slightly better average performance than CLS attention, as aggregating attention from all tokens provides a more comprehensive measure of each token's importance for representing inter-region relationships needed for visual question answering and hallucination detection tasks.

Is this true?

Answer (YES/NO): YES